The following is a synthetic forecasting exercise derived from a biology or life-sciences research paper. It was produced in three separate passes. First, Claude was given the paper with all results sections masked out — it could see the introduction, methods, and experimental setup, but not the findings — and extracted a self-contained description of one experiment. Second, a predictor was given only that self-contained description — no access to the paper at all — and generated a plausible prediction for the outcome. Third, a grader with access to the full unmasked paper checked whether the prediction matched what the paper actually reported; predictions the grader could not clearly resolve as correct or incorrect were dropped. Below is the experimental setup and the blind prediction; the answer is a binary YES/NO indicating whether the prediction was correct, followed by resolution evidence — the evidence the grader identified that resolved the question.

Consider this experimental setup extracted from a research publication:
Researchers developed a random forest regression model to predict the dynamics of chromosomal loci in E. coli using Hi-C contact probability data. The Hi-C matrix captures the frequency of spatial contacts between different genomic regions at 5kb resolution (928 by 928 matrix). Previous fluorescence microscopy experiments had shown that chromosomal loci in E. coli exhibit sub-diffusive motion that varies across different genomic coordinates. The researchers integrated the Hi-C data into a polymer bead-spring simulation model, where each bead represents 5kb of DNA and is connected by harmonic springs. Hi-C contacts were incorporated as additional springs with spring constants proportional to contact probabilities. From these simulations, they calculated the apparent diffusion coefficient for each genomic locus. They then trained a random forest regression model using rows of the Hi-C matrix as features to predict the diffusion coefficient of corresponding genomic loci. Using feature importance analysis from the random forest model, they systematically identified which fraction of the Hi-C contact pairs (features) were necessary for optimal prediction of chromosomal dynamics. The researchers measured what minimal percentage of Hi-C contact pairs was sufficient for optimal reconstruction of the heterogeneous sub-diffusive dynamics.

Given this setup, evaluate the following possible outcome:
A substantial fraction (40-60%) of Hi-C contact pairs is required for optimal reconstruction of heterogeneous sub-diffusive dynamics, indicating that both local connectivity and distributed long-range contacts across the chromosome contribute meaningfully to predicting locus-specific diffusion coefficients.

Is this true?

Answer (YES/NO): NO